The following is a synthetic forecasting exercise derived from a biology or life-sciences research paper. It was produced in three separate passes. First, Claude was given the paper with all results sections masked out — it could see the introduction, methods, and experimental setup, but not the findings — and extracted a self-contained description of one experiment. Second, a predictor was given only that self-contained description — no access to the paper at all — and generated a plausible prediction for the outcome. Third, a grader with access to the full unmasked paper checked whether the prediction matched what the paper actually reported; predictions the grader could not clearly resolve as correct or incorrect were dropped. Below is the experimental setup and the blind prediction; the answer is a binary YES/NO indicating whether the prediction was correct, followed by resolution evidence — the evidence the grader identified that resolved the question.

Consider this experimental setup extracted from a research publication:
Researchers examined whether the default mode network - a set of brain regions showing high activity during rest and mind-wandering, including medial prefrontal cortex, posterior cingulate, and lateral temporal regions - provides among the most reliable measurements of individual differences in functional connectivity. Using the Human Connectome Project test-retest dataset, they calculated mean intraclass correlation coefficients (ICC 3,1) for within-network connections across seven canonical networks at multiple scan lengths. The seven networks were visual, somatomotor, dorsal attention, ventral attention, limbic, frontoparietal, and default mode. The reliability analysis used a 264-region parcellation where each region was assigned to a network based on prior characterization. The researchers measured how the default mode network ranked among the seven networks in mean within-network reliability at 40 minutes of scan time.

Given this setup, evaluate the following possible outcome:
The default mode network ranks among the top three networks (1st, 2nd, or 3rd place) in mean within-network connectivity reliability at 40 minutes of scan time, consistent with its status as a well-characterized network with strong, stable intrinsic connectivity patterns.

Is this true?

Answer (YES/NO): YES